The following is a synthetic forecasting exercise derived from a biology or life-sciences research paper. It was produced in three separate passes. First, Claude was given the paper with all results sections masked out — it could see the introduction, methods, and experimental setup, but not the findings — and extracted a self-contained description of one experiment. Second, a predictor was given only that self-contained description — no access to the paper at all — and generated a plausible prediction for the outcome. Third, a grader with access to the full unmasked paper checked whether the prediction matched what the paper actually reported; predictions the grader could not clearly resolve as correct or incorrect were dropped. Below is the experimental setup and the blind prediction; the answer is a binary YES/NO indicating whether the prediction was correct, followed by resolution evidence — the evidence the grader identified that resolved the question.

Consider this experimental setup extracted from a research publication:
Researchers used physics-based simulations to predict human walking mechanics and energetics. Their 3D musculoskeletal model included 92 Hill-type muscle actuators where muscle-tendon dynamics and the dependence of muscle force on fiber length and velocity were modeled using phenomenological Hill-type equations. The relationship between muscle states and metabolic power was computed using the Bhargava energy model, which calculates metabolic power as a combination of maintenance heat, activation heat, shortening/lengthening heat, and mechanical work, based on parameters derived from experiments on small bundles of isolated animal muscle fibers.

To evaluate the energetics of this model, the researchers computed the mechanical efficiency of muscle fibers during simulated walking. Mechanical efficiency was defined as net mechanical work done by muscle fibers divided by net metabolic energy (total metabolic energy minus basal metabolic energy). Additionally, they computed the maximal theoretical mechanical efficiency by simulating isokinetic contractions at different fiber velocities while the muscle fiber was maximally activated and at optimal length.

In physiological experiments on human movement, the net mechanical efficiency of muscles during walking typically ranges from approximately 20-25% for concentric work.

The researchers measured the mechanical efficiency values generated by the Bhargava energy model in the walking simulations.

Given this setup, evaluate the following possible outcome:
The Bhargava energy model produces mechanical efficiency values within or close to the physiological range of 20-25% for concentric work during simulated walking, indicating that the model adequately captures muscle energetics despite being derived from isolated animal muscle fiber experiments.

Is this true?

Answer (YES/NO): NO